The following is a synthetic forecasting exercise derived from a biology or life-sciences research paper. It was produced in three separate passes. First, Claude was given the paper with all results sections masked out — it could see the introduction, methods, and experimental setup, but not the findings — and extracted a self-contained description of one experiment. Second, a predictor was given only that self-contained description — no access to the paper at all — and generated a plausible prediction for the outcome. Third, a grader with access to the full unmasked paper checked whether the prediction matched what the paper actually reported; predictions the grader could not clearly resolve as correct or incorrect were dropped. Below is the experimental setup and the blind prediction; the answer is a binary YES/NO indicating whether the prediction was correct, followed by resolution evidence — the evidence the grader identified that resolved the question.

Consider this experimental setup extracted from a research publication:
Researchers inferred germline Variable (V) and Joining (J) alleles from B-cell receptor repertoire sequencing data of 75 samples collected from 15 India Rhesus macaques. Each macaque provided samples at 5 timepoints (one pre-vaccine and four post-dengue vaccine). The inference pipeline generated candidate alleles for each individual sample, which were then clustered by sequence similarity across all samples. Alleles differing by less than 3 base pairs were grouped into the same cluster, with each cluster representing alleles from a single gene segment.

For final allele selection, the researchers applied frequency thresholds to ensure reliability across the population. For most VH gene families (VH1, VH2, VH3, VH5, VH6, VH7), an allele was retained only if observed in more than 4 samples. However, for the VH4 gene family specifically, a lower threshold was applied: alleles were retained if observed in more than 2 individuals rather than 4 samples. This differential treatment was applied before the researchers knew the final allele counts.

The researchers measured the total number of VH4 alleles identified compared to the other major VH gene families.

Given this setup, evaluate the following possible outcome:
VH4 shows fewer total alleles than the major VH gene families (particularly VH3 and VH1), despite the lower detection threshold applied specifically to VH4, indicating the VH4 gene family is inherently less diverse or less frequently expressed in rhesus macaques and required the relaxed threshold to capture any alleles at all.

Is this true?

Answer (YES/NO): NO